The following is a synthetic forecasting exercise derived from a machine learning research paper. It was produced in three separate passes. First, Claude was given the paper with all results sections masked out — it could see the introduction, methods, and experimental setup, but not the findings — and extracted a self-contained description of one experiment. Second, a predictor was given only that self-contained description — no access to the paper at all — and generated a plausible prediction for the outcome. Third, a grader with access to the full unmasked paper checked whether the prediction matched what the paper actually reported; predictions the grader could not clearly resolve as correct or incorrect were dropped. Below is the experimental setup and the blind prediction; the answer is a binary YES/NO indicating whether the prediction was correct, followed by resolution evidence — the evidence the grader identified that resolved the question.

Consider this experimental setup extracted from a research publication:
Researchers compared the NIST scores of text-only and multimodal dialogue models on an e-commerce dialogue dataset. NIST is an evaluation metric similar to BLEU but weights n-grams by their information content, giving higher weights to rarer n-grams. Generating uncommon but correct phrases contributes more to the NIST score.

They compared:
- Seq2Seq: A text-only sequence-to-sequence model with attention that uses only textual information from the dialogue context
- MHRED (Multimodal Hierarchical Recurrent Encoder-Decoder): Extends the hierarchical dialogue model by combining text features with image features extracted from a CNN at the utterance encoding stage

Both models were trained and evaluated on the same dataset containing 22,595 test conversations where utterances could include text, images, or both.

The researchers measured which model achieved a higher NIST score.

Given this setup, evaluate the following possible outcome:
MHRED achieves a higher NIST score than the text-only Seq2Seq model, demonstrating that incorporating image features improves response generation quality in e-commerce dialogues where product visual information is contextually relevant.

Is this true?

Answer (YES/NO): NO